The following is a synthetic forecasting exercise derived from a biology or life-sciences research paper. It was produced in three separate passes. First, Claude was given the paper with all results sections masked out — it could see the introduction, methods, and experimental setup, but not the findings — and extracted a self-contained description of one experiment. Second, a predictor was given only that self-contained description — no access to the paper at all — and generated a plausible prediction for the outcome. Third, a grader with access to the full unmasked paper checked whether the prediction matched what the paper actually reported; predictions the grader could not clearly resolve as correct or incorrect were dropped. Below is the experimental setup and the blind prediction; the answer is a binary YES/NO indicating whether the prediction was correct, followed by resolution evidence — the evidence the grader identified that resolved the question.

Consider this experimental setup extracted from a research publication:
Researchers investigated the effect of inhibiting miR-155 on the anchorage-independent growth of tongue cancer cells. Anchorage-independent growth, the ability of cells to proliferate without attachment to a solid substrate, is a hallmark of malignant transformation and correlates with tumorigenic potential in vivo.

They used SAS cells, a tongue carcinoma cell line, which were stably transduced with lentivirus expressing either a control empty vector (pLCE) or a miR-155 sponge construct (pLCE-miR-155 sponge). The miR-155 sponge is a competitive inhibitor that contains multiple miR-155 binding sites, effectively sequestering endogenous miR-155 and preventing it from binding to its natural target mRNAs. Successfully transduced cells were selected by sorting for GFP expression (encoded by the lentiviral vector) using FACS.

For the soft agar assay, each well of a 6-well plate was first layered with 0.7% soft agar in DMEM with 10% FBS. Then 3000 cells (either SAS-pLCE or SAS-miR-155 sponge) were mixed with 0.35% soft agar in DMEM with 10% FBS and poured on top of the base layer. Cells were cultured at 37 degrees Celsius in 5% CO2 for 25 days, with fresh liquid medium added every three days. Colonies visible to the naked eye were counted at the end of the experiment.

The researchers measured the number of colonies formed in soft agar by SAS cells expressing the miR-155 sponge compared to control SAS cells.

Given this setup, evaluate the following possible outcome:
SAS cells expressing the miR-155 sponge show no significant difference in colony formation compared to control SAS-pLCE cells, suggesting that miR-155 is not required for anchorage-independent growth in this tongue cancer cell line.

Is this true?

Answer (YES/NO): NO